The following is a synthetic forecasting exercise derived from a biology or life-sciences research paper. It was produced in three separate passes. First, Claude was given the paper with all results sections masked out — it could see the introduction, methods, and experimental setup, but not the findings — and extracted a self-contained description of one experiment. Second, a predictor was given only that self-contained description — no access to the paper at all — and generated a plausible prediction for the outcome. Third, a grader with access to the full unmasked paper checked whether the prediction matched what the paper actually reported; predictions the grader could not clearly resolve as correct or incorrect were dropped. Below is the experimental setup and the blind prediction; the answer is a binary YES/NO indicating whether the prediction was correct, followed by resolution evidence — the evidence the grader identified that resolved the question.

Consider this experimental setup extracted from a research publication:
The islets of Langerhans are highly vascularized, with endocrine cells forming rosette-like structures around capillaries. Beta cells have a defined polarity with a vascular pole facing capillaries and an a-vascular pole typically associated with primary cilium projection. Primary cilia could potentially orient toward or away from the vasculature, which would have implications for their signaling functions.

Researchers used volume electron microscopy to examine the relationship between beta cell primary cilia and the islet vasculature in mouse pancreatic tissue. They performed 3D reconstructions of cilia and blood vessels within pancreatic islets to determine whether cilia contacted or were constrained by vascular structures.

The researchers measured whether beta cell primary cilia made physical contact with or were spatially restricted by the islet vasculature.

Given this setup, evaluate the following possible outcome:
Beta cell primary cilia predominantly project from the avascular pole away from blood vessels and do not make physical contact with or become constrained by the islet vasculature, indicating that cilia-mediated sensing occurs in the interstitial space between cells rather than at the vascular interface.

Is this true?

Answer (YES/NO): NO